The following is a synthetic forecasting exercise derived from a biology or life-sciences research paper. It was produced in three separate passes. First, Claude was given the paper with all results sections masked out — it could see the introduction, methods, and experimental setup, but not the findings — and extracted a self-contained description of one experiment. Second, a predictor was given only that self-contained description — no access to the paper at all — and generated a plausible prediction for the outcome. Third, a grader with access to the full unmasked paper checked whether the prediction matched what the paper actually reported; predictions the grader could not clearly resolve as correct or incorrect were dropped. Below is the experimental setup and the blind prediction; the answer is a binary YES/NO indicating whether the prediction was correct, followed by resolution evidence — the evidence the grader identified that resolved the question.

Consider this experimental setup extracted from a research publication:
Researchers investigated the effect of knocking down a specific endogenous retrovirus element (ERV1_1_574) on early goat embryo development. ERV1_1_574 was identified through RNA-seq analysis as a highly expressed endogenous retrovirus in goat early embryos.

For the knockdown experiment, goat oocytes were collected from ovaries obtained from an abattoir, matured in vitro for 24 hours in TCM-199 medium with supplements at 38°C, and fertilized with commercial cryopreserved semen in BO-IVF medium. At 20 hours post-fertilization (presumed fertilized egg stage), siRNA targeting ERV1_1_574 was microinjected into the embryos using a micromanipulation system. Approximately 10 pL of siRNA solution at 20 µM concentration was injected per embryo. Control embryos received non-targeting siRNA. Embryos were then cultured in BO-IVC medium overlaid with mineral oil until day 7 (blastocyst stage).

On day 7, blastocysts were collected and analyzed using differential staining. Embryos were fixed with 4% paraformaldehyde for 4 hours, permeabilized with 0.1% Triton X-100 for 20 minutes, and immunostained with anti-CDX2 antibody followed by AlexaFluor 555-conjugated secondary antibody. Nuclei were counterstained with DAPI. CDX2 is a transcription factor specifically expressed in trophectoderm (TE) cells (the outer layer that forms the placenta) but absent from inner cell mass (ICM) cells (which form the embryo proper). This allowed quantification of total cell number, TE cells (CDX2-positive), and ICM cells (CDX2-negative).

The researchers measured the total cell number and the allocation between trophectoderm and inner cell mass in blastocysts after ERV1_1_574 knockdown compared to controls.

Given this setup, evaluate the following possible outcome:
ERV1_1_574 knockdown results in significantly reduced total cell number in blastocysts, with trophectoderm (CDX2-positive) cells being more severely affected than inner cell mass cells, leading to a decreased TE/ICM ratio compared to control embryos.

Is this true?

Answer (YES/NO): YES